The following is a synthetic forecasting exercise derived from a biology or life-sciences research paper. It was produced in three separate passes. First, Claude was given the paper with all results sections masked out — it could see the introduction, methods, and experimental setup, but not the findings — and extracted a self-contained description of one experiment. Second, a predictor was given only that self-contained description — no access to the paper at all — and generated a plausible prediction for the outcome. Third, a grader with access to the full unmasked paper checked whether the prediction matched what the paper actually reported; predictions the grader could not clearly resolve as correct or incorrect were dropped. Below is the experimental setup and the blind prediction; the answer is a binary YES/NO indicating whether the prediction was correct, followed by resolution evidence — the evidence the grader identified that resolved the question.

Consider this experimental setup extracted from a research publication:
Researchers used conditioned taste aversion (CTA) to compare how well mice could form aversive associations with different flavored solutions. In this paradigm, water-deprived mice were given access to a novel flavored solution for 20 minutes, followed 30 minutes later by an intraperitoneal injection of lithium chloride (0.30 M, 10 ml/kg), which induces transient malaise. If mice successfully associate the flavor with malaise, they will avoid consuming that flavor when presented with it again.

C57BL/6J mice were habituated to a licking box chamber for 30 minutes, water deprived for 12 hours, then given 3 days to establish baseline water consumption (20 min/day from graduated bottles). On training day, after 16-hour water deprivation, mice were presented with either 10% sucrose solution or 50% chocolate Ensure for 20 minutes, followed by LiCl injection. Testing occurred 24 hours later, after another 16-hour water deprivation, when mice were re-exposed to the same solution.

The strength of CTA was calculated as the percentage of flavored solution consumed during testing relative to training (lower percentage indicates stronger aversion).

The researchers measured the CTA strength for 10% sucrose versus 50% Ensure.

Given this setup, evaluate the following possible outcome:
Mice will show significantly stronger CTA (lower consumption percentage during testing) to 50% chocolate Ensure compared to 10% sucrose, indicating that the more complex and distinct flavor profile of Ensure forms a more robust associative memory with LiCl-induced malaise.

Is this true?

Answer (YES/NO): NO